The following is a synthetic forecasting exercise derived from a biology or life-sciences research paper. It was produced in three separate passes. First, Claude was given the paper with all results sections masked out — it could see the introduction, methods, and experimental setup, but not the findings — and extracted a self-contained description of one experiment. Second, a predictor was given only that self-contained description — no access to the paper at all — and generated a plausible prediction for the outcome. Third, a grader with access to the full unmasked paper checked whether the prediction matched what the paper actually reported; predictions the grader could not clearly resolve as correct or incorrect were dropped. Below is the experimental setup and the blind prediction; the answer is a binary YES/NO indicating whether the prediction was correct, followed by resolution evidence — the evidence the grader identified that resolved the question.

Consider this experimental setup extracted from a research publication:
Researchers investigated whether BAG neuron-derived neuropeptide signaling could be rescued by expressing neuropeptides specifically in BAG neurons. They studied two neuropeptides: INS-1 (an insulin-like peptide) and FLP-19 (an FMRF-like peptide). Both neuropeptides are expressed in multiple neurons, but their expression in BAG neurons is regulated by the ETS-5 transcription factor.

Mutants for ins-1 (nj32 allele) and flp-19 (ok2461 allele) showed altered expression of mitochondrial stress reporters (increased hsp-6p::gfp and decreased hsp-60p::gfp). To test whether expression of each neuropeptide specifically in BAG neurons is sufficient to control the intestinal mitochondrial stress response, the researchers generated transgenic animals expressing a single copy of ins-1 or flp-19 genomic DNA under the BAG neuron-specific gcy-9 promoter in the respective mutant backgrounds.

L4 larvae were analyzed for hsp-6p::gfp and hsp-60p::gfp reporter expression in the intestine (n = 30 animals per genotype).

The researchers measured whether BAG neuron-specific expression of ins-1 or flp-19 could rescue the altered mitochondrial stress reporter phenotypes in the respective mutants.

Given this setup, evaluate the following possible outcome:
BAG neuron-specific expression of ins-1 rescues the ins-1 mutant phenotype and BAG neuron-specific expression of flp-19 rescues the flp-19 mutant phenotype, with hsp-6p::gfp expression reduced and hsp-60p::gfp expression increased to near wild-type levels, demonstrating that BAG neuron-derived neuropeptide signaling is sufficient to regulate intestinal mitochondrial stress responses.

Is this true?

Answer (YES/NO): YES